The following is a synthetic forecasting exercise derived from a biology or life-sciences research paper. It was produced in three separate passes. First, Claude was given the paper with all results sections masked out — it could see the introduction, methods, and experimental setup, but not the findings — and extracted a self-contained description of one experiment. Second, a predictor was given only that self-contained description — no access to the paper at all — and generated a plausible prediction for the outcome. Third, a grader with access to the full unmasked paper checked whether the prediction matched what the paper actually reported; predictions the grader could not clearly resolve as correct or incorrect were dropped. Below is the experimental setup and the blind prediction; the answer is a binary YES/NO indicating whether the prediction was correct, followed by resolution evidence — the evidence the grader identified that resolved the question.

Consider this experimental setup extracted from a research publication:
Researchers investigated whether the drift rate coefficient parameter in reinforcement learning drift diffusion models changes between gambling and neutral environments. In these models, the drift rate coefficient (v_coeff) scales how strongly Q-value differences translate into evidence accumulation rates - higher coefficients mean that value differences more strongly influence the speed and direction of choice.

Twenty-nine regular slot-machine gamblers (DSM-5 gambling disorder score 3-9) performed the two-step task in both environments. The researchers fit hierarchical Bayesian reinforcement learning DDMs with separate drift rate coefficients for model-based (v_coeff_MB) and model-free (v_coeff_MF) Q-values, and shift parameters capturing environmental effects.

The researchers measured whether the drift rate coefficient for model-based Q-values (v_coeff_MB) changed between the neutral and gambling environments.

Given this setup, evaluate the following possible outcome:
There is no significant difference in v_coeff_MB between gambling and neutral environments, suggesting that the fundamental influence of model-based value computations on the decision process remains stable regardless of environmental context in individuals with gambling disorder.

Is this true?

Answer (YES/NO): NO